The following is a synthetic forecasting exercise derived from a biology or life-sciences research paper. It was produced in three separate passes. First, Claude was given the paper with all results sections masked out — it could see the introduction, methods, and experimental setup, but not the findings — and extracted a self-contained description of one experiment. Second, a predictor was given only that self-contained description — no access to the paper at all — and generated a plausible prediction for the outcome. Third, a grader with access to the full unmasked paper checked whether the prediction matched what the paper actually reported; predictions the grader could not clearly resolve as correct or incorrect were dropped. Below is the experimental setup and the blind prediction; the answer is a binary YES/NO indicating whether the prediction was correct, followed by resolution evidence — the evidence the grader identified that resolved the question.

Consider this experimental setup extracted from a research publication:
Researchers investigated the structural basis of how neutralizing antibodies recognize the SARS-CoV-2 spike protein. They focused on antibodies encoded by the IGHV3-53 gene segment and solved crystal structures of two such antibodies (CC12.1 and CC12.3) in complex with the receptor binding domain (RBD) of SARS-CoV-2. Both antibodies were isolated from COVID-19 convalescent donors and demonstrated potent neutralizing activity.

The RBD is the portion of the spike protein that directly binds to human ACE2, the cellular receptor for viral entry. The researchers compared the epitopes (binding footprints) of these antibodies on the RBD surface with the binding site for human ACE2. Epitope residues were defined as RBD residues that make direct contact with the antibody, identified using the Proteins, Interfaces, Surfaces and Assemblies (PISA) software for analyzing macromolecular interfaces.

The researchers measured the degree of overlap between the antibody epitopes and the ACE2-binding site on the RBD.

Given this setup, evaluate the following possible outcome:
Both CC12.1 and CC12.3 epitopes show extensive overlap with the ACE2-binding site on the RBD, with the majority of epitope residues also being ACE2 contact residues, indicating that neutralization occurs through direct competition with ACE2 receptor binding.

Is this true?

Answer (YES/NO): NO